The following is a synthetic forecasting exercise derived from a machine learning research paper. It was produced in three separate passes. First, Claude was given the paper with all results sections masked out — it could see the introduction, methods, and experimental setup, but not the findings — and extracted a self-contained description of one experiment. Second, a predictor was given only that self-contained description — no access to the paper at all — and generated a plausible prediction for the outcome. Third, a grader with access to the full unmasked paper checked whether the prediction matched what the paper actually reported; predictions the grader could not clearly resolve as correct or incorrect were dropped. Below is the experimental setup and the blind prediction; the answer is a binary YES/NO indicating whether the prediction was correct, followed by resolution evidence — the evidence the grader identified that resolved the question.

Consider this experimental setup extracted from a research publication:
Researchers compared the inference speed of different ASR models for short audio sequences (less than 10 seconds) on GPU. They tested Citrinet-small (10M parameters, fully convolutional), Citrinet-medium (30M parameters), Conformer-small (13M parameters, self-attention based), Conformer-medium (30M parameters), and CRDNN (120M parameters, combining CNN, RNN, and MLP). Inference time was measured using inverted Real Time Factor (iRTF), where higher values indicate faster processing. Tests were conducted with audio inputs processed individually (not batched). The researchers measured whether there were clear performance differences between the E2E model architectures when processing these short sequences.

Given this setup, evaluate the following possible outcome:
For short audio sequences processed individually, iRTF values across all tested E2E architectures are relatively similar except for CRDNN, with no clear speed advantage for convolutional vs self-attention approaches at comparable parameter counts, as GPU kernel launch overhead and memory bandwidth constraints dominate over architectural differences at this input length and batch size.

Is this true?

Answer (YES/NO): NO